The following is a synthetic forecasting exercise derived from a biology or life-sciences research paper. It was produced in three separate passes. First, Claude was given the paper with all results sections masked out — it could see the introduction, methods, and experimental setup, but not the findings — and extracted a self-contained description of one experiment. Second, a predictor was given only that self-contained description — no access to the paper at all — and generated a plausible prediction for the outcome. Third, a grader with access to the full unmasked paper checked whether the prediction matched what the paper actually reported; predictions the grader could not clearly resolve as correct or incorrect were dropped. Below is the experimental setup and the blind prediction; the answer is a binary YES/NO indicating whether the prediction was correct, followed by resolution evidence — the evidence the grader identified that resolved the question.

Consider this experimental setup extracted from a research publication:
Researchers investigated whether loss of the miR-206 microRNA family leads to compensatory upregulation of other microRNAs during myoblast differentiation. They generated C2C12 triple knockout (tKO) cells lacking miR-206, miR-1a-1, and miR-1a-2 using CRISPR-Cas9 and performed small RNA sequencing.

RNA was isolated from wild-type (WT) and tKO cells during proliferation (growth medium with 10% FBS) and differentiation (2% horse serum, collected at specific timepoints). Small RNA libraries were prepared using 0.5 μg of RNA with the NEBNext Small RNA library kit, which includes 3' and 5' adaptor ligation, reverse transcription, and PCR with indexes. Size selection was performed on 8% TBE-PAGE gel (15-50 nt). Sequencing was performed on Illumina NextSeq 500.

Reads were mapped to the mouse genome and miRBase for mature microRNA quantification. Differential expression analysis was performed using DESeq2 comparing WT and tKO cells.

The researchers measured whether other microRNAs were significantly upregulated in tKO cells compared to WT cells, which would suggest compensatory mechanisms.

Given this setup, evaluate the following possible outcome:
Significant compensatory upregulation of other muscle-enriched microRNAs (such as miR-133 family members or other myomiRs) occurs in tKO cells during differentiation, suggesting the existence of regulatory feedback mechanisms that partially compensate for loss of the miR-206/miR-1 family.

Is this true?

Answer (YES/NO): NO